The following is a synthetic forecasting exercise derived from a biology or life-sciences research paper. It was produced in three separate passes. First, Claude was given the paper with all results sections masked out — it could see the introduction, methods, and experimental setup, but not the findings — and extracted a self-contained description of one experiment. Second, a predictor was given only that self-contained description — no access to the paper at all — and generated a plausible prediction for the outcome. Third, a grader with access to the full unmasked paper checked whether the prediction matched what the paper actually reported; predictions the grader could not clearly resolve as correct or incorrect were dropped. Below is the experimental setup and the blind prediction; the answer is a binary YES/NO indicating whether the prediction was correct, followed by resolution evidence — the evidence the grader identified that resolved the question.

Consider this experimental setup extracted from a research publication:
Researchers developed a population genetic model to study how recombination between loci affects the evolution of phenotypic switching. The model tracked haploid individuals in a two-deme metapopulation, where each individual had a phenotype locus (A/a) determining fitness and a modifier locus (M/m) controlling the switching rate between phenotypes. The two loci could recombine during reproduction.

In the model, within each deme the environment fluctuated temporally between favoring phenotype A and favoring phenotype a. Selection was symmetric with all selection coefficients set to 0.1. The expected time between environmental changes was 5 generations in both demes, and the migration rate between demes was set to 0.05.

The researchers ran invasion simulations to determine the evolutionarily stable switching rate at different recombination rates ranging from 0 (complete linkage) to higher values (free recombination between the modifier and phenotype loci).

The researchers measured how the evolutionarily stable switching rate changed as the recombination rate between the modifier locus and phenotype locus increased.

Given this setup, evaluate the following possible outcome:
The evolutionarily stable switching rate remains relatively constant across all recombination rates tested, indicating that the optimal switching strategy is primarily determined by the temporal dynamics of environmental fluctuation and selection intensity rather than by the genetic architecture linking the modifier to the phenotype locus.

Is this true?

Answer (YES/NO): NO